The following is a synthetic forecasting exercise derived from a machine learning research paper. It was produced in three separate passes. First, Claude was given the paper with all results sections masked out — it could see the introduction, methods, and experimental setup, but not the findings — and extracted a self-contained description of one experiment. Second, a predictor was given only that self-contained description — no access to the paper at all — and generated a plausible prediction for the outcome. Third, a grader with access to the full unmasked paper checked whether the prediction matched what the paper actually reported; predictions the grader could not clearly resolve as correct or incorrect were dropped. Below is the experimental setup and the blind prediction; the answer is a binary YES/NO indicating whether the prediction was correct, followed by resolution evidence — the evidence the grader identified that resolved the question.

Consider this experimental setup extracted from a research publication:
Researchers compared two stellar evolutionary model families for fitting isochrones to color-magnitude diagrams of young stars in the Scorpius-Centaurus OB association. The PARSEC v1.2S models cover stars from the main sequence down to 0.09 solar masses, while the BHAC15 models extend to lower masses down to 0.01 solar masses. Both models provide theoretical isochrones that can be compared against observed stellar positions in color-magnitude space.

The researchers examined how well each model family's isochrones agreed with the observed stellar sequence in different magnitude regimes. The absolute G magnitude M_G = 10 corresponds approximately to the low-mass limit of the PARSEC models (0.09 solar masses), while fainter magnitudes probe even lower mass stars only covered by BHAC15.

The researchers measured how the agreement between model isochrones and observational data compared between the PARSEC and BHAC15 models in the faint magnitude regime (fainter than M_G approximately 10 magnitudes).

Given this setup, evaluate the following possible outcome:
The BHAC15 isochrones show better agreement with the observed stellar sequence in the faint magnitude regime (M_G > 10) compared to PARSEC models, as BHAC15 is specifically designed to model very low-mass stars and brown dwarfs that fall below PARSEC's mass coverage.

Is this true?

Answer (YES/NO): YES